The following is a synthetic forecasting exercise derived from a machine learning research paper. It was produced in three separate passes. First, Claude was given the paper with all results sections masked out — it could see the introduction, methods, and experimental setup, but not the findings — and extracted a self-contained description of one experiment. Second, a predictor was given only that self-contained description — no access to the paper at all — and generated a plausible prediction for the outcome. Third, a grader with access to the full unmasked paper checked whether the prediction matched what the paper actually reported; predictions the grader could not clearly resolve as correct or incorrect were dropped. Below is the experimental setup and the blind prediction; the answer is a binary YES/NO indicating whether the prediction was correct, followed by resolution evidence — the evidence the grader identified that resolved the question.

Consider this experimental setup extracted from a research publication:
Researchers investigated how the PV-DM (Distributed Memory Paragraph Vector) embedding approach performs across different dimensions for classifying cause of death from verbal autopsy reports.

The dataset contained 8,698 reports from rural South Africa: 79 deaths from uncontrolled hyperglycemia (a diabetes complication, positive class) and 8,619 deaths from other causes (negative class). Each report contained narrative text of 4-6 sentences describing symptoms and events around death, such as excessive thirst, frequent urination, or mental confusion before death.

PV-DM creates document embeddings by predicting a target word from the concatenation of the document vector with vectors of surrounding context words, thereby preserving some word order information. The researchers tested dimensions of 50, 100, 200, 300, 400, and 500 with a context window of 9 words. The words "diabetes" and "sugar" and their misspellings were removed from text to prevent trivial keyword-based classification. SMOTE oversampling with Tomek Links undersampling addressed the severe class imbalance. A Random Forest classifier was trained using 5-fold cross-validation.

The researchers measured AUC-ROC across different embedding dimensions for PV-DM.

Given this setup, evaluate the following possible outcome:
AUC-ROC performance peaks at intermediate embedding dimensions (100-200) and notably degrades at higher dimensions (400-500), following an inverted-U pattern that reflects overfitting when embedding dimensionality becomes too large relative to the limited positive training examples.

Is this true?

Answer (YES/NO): NO